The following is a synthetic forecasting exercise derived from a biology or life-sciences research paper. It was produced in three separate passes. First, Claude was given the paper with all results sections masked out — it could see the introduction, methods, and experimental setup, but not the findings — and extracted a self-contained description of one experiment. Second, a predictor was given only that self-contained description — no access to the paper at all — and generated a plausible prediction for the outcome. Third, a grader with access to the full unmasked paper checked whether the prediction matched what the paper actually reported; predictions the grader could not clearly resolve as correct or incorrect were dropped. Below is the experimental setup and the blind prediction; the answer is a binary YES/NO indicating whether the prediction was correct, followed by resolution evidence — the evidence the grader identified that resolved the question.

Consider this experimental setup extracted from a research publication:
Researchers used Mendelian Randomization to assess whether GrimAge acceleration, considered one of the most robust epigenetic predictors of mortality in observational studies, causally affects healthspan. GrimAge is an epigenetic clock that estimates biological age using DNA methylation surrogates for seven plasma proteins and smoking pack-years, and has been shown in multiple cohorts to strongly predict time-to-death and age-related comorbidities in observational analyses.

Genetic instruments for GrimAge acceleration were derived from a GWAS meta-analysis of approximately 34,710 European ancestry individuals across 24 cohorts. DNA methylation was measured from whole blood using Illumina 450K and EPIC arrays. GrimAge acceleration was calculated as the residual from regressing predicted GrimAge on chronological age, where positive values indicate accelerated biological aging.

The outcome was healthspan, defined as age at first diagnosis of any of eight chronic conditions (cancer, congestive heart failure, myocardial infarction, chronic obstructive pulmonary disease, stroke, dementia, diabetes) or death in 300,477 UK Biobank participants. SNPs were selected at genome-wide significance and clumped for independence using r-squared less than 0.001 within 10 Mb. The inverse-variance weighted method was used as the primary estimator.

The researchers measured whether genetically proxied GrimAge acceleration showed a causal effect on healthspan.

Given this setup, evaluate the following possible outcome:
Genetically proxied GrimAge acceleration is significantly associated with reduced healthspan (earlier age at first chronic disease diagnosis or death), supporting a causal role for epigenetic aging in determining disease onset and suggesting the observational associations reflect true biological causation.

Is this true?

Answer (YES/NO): NO